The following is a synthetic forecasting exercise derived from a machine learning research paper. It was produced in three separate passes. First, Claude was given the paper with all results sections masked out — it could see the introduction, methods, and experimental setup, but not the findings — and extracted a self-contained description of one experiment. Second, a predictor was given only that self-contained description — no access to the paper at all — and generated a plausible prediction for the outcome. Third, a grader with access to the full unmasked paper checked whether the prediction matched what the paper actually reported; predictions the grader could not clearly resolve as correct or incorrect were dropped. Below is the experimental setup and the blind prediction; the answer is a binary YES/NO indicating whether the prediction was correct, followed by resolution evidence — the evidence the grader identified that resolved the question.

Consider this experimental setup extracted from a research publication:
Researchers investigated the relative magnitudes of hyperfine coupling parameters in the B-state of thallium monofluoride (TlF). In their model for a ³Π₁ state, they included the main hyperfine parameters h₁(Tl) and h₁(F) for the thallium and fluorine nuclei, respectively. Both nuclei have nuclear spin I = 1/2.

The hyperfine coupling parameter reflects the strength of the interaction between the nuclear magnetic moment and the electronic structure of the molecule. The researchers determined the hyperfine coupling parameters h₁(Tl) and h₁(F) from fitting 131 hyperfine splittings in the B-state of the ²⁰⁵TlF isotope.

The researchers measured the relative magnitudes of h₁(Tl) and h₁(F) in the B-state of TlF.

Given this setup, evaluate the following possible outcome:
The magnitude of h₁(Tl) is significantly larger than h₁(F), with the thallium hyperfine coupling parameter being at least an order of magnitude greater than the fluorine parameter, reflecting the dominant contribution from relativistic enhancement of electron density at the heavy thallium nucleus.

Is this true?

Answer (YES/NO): YES